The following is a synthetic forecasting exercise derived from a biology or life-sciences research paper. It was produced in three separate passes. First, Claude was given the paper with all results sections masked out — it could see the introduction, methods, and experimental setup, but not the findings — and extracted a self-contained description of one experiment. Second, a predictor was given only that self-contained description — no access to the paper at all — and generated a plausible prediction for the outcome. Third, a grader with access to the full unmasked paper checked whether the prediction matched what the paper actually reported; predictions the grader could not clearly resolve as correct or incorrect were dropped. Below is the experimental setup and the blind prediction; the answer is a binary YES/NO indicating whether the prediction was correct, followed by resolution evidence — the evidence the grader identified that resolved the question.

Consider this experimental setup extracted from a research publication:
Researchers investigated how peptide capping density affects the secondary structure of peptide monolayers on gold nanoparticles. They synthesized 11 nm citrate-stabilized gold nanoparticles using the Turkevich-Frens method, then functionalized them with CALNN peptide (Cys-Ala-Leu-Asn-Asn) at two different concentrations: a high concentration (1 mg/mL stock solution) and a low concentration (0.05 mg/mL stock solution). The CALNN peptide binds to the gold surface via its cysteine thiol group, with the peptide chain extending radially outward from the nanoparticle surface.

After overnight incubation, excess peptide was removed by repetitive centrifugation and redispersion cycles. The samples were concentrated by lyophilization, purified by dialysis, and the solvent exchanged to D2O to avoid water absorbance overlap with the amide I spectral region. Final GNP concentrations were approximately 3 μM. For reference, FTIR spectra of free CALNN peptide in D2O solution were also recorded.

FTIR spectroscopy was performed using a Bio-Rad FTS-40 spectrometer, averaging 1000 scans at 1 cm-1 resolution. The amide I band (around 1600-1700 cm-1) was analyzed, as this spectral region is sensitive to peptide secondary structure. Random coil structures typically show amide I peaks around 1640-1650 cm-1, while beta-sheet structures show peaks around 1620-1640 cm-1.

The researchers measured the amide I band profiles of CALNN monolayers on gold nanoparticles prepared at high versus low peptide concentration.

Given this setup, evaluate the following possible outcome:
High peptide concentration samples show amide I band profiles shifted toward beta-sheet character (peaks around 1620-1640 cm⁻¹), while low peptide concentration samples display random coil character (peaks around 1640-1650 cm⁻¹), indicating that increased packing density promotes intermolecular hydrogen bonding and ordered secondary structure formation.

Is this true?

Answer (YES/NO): NO